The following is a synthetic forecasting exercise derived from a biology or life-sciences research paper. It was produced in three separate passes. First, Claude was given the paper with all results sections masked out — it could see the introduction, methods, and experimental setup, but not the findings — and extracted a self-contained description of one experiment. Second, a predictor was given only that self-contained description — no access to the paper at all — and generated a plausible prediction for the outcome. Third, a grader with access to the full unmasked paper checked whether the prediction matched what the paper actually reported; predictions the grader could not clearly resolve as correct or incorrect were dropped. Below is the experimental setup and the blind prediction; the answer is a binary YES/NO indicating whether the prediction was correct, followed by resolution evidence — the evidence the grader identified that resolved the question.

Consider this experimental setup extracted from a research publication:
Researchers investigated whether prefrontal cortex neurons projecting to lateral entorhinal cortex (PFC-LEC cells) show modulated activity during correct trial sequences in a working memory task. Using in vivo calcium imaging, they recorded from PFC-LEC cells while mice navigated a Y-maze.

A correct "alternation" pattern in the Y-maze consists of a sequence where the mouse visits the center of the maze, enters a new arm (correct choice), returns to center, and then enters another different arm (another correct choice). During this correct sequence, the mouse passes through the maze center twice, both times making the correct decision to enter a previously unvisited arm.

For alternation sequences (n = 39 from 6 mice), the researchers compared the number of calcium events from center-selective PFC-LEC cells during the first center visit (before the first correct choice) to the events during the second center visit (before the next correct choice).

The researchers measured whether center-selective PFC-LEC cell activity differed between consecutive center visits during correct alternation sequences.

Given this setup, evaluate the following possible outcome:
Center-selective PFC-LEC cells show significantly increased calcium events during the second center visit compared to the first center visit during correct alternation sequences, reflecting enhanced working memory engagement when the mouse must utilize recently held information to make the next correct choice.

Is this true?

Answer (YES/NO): NO